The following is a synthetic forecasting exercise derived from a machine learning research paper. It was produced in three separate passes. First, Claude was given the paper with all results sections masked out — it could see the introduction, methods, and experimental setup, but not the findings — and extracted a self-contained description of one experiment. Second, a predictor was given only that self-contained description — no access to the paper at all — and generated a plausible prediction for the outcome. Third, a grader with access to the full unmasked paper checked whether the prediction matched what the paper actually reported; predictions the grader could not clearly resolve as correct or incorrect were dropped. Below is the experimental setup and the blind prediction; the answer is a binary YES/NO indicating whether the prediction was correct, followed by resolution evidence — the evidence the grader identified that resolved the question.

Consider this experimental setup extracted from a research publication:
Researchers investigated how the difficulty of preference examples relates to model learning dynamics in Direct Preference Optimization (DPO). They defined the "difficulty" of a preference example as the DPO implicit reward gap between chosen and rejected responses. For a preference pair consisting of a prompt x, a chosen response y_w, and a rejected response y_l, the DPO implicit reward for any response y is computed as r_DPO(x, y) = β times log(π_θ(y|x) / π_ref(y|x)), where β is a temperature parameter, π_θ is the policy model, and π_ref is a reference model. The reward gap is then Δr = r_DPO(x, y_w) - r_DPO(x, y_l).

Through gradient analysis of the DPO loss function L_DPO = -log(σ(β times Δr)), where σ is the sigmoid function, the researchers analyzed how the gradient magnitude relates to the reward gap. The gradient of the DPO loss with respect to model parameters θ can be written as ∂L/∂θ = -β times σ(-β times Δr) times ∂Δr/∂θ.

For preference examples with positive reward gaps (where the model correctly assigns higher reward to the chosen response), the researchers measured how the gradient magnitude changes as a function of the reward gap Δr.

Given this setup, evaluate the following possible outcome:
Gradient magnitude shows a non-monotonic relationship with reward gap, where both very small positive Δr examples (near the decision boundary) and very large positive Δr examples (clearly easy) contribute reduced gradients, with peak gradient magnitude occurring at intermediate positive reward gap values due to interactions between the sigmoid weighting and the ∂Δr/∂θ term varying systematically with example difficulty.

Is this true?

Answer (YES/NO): NO